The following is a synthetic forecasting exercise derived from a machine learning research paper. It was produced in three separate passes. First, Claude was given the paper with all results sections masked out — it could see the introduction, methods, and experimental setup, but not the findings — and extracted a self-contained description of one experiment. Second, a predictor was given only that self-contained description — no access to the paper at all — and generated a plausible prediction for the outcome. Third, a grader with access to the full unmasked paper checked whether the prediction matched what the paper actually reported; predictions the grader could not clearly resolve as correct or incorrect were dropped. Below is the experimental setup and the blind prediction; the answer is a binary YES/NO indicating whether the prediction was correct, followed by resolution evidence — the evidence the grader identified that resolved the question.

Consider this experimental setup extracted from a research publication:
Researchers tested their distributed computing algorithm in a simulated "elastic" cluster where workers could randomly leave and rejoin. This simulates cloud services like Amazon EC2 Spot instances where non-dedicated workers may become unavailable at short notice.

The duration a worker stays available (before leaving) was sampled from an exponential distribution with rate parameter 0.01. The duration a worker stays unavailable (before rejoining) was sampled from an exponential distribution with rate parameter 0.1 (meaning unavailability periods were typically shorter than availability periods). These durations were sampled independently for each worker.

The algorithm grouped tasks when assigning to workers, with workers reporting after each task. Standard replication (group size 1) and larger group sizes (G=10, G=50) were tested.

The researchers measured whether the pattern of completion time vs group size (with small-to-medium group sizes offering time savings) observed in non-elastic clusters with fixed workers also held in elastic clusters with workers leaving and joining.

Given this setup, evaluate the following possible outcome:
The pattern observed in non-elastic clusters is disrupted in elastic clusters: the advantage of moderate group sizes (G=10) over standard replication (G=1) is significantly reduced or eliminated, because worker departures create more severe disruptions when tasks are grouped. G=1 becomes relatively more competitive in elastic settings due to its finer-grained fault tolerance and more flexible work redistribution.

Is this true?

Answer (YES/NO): NO